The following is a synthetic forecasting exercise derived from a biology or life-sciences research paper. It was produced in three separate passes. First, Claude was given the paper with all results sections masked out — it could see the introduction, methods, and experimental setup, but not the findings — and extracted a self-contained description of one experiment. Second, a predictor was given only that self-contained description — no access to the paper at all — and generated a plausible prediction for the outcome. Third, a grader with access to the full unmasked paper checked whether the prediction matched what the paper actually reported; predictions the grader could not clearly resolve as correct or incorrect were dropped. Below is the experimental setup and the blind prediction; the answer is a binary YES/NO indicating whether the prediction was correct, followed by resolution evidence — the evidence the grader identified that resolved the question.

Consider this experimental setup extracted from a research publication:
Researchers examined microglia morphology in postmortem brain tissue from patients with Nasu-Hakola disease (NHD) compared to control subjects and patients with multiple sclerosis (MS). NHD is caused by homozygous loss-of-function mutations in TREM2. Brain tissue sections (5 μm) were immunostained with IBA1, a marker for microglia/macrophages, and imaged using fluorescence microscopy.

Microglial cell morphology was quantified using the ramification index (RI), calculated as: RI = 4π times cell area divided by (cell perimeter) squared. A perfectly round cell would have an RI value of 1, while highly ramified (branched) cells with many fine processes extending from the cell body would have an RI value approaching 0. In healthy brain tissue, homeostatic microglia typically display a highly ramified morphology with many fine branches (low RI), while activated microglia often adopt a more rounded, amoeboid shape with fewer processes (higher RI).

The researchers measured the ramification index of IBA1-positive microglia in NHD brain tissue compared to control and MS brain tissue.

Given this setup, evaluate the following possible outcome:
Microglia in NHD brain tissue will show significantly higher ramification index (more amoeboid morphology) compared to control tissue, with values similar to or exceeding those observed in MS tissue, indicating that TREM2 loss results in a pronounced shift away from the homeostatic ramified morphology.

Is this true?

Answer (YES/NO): NO